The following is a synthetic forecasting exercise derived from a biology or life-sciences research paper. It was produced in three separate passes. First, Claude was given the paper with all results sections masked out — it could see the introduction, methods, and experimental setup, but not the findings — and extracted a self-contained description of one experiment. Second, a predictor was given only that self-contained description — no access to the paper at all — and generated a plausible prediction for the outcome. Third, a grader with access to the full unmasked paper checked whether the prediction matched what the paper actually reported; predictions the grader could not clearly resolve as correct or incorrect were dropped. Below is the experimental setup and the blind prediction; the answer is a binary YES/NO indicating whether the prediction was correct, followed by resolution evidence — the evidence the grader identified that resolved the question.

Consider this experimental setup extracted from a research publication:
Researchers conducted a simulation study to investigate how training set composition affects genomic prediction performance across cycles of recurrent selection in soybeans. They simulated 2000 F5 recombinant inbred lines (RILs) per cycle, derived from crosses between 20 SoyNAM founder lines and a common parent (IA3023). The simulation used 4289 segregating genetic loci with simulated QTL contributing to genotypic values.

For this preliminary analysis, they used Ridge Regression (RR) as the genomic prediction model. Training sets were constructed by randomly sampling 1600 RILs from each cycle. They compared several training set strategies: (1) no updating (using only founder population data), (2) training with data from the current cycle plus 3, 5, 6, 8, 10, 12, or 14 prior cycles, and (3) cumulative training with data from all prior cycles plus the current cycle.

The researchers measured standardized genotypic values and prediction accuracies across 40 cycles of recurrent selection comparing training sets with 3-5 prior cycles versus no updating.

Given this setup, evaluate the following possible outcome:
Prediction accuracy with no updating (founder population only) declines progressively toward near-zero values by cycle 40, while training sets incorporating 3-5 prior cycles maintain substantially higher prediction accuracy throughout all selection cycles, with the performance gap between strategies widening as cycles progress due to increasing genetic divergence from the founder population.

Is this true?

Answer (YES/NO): NO